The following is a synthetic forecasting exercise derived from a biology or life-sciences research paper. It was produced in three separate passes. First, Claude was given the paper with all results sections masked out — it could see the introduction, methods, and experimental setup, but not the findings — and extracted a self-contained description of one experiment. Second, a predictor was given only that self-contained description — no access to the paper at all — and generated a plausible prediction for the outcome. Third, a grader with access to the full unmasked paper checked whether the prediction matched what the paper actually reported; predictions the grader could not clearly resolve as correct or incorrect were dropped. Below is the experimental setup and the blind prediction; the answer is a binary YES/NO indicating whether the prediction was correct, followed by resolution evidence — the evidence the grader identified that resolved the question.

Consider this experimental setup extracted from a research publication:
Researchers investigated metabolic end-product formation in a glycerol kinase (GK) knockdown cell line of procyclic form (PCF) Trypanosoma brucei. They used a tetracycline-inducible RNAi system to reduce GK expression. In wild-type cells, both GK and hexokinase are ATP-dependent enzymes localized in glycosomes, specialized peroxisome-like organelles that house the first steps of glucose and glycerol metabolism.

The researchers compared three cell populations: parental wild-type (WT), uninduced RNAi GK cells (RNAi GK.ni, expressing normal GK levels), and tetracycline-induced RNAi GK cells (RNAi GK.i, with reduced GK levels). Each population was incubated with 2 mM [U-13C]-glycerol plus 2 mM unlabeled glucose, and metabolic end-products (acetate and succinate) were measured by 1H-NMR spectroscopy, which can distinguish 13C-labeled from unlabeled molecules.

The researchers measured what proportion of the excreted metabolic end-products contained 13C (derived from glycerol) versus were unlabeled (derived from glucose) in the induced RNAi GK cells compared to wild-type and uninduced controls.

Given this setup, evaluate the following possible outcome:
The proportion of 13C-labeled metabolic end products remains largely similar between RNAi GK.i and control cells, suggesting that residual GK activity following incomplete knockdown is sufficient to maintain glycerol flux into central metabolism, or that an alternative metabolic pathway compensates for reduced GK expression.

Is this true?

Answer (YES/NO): NO